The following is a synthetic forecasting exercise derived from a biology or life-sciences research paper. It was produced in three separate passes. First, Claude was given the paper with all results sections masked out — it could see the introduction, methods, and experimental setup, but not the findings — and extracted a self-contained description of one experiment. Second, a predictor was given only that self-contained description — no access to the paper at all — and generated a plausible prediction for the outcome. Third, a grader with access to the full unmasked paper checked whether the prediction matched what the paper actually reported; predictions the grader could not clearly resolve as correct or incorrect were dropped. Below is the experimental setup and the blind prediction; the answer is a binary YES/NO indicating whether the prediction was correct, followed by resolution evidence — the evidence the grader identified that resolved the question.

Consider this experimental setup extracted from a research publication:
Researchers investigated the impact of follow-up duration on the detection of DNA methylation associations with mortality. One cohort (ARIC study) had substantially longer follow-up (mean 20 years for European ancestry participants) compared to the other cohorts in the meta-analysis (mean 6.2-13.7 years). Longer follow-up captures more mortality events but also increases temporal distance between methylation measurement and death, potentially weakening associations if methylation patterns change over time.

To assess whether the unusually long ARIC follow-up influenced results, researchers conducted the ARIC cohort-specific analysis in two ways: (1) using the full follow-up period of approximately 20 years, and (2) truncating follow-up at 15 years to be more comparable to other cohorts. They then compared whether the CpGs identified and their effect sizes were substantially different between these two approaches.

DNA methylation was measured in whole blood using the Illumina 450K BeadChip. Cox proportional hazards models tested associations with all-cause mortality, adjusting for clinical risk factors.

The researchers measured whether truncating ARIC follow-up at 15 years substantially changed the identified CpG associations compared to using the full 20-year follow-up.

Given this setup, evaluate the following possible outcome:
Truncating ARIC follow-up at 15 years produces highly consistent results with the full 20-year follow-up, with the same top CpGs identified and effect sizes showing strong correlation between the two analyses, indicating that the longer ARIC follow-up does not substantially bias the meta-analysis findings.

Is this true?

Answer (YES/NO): YES